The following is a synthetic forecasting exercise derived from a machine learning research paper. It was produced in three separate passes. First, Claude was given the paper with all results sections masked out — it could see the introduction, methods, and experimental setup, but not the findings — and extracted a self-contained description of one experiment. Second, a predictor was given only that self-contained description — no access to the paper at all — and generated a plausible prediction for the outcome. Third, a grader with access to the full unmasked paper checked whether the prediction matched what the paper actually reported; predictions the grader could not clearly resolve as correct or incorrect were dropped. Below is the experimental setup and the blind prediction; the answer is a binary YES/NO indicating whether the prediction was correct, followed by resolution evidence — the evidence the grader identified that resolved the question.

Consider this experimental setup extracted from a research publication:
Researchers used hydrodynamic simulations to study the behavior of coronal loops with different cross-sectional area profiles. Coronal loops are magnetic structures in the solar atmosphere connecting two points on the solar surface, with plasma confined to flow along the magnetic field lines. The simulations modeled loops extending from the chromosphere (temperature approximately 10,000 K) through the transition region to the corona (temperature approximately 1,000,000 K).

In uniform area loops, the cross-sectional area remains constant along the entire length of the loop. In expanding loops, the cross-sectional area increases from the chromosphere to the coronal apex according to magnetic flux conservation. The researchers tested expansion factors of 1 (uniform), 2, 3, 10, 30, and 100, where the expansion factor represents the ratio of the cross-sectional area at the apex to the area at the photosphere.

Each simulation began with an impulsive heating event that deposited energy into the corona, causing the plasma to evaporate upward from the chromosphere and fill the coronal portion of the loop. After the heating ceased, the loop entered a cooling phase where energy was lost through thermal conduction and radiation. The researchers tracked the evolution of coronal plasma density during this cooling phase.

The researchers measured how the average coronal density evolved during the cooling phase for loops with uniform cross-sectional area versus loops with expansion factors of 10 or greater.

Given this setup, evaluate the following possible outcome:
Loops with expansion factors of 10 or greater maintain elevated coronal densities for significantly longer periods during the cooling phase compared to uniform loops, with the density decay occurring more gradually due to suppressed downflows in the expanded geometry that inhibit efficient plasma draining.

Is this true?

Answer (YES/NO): NO